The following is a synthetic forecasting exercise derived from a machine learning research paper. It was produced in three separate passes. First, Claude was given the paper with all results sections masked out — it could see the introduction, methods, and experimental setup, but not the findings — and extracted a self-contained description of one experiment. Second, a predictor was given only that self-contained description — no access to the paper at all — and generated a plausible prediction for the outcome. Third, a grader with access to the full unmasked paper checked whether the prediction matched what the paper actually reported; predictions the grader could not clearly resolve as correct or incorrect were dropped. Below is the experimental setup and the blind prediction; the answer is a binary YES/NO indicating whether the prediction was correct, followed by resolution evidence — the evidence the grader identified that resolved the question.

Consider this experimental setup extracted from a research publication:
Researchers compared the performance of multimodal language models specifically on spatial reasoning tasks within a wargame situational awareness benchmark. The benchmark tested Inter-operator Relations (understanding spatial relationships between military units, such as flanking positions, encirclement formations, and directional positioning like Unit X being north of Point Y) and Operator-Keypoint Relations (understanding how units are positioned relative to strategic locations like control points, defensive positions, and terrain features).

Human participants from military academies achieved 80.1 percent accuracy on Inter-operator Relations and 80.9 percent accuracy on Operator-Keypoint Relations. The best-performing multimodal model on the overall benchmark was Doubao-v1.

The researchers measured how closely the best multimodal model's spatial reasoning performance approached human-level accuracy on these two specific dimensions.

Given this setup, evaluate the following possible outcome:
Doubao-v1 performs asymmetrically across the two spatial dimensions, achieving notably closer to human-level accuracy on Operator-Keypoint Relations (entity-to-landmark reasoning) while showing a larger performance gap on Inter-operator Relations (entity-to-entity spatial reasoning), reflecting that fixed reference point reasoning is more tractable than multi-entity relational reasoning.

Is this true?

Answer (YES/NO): NO